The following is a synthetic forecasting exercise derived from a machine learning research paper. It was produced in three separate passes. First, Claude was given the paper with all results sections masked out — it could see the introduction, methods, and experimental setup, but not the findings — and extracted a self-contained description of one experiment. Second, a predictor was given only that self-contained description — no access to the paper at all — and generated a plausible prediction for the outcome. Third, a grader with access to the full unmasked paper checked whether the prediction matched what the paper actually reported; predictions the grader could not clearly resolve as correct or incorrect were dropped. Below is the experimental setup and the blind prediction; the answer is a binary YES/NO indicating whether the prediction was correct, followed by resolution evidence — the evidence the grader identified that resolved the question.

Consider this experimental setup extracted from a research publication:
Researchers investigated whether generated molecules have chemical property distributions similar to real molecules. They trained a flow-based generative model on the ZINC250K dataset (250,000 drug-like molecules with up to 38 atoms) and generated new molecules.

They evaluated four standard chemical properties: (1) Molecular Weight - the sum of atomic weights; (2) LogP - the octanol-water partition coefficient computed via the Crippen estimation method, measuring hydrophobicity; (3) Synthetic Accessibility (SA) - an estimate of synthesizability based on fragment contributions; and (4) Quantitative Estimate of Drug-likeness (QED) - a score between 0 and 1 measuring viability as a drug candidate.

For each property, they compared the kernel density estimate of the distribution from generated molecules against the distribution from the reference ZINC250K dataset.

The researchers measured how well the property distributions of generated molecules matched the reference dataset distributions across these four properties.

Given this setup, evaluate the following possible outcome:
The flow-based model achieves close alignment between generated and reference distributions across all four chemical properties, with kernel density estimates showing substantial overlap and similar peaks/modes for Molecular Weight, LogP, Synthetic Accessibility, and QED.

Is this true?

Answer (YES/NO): NO